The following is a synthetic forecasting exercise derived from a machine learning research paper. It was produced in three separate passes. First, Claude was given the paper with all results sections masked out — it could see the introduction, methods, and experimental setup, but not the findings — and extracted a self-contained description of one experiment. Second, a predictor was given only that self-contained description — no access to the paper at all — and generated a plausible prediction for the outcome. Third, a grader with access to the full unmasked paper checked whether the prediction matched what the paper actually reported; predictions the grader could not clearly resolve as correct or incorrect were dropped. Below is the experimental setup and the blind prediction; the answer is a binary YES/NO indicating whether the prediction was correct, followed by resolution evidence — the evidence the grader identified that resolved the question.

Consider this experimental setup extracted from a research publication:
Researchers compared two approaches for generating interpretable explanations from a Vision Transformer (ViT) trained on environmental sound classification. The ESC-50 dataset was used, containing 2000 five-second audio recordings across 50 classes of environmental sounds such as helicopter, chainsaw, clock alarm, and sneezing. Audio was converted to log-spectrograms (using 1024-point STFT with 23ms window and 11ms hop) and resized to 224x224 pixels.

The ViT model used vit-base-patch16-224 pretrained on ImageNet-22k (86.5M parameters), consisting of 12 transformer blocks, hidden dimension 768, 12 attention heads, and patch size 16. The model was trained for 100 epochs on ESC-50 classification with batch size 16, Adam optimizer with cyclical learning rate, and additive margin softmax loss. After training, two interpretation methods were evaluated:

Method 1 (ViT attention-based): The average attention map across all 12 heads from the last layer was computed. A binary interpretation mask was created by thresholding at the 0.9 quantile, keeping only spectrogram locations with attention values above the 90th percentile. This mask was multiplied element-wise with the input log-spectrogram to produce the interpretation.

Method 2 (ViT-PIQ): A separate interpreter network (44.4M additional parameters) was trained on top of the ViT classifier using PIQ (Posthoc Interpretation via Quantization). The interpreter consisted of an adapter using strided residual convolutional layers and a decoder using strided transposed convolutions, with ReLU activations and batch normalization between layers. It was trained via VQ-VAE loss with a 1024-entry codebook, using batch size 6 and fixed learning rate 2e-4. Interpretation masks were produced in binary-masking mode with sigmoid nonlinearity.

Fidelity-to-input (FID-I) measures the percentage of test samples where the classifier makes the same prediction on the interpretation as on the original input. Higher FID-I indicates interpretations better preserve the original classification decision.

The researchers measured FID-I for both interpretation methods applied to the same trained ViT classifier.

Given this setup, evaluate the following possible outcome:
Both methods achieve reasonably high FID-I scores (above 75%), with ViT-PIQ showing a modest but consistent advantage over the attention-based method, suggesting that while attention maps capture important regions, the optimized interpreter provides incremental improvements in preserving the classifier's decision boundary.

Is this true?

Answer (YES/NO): NO